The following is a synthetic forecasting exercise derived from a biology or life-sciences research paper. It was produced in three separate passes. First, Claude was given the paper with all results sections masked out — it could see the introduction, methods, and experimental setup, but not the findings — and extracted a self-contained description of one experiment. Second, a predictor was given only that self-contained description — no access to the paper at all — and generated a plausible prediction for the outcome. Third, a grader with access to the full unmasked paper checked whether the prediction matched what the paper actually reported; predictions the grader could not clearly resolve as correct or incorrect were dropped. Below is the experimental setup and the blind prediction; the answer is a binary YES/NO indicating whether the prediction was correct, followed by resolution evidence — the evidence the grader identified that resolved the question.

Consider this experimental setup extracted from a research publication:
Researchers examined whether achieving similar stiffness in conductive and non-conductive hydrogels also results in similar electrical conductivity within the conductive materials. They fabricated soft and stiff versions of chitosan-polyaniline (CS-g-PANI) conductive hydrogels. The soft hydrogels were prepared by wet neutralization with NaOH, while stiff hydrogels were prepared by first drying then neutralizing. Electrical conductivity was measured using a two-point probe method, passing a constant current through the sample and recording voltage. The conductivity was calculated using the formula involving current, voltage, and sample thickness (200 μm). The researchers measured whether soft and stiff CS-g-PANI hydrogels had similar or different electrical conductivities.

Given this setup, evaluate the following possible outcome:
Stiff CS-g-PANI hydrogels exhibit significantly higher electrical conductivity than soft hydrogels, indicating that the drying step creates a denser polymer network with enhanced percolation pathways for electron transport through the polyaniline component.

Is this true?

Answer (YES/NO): NO